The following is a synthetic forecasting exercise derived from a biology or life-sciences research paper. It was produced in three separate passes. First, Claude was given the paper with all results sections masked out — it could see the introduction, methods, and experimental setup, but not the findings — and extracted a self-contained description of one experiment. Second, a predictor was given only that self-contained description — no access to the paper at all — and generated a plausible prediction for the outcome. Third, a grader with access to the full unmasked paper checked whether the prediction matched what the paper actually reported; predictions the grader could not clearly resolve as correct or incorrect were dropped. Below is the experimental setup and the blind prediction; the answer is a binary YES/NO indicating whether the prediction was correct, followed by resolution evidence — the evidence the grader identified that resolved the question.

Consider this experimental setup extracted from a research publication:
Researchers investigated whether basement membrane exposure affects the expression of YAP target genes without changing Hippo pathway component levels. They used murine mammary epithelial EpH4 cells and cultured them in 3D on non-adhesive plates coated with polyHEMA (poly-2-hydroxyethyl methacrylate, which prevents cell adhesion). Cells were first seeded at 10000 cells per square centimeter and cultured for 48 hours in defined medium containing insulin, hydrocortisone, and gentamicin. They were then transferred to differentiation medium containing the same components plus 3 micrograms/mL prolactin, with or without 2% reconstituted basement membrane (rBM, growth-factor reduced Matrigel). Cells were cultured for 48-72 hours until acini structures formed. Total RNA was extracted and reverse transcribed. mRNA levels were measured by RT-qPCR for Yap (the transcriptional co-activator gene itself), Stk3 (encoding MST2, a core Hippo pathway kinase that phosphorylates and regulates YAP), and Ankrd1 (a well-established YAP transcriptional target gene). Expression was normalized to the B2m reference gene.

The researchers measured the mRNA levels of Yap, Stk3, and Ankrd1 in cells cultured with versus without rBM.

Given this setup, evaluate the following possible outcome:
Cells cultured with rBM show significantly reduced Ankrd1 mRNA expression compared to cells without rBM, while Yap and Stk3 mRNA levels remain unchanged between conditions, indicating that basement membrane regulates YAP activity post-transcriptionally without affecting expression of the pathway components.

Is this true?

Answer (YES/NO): NO